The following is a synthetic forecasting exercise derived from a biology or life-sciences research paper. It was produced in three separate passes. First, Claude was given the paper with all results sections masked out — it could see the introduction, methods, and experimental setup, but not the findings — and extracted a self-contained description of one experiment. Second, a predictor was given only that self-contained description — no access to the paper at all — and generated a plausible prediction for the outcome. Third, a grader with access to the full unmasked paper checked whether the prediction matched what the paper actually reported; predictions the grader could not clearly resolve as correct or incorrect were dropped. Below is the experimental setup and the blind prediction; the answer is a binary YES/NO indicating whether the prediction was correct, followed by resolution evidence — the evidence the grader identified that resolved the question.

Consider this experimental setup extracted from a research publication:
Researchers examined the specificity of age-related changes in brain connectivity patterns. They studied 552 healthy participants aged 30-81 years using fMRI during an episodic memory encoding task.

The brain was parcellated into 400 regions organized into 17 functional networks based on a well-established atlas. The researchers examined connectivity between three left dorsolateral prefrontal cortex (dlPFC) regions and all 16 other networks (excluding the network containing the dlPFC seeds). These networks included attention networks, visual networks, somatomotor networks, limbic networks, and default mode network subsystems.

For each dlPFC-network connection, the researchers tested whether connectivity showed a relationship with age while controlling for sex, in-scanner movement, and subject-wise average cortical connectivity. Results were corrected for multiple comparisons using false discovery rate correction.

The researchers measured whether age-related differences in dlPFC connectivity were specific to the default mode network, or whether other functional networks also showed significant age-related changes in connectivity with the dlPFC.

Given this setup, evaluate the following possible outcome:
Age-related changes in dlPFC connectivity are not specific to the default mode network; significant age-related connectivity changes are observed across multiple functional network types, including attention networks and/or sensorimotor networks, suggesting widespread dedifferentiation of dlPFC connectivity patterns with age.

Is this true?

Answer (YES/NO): YES